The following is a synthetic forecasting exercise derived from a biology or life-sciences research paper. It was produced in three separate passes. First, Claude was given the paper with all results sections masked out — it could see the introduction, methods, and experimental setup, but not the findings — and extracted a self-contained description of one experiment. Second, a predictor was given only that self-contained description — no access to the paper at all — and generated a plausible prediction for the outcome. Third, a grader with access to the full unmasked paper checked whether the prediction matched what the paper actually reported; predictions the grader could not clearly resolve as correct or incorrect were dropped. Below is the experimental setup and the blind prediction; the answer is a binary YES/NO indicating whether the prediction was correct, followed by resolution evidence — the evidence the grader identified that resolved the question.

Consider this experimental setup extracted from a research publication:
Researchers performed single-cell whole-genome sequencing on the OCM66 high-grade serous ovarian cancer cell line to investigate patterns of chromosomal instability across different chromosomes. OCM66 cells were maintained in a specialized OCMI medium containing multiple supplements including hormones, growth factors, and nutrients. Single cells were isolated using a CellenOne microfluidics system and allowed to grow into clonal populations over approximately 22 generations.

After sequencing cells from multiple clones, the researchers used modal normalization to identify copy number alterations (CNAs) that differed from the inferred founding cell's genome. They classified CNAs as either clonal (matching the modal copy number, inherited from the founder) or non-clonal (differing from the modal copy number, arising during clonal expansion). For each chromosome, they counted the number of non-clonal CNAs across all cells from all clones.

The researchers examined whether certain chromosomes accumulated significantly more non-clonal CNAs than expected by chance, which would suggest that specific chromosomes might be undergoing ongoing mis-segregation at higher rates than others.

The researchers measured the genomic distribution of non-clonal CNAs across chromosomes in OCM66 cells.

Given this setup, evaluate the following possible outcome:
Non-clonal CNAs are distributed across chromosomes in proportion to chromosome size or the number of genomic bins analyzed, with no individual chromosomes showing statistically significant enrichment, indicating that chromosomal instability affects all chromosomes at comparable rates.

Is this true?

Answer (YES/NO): NO